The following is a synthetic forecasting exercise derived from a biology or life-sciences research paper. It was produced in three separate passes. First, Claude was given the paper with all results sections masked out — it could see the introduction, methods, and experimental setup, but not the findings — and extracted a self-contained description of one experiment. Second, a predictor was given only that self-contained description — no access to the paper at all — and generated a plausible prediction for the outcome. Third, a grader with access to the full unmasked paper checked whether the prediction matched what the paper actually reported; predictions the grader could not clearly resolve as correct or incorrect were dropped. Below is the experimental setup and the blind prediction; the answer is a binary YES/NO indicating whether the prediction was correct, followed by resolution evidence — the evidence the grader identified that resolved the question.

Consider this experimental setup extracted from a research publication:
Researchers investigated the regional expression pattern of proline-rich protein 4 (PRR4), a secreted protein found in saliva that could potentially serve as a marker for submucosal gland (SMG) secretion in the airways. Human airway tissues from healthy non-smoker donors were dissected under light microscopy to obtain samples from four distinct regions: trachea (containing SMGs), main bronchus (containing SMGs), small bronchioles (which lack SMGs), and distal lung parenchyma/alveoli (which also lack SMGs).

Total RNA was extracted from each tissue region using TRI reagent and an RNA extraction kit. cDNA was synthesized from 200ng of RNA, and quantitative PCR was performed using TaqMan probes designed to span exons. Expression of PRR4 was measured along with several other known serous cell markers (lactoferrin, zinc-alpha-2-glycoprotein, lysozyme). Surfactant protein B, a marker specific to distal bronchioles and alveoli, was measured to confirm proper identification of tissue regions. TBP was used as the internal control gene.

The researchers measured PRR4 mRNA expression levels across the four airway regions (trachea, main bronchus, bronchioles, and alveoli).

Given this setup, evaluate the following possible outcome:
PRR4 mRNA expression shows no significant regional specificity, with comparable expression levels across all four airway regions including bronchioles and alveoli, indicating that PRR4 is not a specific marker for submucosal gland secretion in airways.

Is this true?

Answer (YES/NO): NO